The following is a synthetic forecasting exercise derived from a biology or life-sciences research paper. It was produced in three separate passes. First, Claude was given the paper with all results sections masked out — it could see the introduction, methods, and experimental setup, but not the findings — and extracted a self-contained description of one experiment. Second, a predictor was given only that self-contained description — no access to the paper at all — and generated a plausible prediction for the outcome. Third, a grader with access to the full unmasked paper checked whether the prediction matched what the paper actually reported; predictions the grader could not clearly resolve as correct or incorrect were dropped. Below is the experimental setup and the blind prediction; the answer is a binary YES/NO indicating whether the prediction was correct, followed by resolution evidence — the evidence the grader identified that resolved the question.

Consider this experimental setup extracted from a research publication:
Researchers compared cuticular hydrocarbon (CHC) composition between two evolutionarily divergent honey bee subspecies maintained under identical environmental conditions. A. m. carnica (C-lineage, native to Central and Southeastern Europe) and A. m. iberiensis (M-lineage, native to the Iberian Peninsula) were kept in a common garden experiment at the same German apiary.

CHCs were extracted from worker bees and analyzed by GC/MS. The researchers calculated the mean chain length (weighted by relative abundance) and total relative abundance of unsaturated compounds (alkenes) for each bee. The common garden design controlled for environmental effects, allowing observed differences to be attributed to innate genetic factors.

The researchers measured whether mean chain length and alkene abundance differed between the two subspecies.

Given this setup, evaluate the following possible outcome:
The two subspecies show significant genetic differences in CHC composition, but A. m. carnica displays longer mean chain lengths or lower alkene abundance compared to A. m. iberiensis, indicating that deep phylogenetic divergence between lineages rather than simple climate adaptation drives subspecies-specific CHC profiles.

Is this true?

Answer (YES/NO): YES